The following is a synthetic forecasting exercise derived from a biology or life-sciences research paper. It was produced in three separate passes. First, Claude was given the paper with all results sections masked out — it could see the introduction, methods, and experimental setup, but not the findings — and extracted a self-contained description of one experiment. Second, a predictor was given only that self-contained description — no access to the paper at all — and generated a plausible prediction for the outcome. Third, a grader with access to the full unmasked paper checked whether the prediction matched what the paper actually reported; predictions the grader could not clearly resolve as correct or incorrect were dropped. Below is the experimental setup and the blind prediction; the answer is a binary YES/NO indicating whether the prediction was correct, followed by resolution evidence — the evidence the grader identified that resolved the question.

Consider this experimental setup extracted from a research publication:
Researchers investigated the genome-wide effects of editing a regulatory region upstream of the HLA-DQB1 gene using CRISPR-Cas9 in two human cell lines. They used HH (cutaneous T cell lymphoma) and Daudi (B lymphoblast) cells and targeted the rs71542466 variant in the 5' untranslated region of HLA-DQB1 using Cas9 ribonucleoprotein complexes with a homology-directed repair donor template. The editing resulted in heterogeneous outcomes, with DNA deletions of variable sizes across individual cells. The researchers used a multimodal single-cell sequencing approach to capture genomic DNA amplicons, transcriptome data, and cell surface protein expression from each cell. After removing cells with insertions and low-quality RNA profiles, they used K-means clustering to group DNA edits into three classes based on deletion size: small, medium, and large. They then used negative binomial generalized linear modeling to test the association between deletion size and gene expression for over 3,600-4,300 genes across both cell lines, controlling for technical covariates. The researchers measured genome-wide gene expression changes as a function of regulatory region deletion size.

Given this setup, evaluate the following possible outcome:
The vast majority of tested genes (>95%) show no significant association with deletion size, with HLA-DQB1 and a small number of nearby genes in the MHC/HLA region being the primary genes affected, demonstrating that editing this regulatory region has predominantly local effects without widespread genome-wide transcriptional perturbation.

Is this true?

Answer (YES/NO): NO